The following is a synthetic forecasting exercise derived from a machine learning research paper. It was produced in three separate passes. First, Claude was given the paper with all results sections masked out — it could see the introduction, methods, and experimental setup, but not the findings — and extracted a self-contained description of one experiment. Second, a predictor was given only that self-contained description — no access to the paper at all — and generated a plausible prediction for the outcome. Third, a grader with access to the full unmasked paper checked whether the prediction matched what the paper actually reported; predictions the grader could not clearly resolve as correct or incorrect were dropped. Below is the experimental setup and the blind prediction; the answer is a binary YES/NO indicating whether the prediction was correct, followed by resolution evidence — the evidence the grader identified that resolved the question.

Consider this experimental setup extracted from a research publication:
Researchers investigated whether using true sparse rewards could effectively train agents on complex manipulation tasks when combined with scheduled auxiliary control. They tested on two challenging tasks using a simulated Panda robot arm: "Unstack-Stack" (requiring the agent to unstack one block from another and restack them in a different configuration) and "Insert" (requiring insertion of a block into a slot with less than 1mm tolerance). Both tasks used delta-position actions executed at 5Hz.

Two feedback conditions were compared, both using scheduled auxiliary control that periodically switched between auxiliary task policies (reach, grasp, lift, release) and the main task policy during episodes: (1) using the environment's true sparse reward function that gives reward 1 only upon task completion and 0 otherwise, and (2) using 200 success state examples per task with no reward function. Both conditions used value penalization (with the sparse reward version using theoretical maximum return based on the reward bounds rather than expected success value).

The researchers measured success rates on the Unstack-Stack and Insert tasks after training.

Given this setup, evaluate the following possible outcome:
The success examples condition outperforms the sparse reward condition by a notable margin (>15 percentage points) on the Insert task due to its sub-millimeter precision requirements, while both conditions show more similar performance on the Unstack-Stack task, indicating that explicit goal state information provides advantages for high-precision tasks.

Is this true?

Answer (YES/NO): NO